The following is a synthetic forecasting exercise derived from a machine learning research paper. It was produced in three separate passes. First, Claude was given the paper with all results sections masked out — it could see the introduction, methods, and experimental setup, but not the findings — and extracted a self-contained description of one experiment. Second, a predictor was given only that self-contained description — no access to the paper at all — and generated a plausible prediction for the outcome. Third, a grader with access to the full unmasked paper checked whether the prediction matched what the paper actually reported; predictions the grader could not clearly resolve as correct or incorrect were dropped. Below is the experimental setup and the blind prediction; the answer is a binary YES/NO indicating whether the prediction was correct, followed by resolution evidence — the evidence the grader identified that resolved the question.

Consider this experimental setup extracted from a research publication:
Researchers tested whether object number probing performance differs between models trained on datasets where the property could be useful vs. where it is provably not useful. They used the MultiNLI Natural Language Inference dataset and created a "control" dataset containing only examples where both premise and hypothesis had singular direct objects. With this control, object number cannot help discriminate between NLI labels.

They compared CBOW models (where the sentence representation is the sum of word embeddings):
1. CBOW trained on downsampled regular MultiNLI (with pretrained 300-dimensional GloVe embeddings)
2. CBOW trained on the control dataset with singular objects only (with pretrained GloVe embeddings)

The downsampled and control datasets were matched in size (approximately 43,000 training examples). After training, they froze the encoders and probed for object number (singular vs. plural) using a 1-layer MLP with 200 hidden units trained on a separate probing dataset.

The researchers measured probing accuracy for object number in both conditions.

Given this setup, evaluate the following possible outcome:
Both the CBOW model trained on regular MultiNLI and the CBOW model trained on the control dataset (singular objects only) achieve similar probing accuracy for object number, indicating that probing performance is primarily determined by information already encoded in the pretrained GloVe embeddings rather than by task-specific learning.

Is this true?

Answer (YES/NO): YES